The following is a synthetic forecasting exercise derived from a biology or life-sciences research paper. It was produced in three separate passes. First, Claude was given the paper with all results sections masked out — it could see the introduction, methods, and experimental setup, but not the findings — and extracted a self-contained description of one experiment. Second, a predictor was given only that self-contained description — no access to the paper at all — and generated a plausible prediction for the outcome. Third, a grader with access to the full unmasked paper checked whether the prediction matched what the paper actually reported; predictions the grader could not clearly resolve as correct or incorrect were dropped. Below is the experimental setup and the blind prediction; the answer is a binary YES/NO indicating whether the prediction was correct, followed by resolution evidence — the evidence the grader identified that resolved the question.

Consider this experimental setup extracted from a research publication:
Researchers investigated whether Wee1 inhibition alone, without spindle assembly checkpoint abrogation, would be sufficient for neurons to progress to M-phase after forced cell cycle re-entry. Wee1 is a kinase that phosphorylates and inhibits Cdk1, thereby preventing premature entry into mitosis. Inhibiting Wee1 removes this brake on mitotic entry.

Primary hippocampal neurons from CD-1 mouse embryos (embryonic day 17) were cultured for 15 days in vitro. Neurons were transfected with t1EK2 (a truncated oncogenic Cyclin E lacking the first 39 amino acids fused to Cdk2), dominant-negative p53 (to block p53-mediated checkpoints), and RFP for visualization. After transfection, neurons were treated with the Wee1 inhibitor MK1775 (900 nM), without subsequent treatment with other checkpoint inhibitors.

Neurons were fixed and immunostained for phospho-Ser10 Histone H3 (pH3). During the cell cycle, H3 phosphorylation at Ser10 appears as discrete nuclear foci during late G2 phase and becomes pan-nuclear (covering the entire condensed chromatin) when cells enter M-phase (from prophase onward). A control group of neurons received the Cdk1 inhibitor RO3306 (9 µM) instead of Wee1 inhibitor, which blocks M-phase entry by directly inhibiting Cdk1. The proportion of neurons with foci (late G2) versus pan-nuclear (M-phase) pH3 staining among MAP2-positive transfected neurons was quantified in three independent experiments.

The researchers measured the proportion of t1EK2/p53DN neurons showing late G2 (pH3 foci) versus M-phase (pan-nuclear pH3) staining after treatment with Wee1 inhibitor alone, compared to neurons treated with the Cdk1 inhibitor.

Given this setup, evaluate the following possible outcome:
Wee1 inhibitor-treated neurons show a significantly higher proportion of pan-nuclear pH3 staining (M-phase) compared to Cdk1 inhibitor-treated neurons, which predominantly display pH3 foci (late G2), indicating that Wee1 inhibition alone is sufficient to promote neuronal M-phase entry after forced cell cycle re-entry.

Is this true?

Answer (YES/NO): YES